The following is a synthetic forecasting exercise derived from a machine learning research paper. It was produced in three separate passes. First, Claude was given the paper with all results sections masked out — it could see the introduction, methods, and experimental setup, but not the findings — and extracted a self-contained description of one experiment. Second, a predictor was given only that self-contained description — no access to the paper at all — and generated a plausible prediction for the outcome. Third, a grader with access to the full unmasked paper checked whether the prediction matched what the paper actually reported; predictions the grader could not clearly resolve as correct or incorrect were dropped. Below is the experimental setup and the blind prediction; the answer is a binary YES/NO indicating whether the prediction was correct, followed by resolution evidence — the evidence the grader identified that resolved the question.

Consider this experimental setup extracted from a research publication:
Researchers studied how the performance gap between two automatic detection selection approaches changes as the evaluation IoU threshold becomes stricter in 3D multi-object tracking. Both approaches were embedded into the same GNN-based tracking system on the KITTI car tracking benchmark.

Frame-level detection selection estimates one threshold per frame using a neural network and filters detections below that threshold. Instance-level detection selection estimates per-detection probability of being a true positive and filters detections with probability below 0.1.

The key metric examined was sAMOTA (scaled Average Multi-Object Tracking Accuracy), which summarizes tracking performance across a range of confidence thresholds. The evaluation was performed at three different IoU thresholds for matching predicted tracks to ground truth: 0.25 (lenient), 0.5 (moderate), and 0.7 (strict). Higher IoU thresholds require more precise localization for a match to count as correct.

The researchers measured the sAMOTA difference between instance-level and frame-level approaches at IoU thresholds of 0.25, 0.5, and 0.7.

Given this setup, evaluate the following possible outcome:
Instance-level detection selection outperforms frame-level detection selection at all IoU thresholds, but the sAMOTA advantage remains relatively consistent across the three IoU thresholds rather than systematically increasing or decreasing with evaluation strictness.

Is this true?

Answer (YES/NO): NO